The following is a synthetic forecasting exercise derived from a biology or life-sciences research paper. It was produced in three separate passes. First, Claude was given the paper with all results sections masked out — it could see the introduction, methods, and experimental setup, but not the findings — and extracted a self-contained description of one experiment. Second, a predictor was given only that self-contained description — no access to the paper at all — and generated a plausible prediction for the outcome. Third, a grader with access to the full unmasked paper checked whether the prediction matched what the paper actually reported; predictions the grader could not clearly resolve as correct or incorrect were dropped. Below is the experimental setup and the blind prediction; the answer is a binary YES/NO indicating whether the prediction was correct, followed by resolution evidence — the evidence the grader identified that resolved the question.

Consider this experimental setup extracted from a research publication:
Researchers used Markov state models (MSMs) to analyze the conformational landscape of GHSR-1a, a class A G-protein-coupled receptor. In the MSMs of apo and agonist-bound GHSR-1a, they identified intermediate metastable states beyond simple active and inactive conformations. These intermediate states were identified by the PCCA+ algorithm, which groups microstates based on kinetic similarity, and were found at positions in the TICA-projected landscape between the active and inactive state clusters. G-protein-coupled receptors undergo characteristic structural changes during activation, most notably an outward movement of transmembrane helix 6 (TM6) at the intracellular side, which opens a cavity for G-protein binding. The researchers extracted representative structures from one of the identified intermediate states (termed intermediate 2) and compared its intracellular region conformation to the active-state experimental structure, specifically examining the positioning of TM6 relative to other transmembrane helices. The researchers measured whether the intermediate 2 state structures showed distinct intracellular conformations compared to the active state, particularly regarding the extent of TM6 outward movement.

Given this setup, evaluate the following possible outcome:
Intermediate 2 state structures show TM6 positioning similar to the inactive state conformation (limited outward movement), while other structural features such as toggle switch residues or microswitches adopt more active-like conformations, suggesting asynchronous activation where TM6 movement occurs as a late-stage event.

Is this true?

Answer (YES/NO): NO